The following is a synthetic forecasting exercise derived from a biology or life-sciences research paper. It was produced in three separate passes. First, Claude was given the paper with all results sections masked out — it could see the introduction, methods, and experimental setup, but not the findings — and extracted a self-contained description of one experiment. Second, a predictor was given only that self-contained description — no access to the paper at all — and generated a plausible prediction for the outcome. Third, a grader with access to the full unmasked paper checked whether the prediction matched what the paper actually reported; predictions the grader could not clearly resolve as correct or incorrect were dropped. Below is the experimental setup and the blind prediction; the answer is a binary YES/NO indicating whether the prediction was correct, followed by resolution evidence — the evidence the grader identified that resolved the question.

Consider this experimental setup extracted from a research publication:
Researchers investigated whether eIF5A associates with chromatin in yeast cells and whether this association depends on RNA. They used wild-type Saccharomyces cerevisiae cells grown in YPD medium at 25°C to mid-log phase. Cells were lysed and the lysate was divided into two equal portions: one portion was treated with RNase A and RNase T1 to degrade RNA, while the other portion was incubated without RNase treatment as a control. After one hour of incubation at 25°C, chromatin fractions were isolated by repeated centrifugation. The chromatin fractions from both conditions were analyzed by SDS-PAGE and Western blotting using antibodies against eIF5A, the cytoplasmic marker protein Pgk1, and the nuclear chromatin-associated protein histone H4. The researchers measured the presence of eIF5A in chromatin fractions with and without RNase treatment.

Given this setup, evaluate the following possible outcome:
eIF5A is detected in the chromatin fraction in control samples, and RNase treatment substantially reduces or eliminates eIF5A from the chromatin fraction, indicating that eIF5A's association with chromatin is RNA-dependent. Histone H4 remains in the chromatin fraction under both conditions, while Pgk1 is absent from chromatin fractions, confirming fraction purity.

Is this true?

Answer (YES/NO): YES